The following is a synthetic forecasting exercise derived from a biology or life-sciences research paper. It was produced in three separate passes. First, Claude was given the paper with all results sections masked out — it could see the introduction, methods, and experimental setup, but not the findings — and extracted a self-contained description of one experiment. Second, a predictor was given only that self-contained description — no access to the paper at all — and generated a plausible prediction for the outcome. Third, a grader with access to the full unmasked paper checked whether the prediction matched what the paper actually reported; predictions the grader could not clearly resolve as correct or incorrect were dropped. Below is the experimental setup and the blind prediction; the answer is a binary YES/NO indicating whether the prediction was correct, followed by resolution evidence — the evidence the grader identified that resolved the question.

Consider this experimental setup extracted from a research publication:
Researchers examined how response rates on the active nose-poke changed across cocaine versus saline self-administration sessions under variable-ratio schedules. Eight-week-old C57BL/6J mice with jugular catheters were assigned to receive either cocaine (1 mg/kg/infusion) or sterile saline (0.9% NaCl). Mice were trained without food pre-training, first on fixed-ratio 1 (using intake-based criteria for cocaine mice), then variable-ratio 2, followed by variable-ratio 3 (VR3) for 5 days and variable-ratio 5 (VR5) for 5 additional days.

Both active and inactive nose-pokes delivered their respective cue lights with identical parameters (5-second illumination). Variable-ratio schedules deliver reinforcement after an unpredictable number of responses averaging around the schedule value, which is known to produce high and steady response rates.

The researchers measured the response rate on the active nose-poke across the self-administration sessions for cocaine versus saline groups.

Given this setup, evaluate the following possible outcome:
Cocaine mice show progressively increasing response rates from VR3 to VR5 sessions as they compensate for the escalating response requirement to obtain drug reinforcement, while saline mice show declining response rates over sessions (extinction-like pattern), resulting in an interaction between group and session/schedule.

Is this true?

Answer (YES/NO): NO